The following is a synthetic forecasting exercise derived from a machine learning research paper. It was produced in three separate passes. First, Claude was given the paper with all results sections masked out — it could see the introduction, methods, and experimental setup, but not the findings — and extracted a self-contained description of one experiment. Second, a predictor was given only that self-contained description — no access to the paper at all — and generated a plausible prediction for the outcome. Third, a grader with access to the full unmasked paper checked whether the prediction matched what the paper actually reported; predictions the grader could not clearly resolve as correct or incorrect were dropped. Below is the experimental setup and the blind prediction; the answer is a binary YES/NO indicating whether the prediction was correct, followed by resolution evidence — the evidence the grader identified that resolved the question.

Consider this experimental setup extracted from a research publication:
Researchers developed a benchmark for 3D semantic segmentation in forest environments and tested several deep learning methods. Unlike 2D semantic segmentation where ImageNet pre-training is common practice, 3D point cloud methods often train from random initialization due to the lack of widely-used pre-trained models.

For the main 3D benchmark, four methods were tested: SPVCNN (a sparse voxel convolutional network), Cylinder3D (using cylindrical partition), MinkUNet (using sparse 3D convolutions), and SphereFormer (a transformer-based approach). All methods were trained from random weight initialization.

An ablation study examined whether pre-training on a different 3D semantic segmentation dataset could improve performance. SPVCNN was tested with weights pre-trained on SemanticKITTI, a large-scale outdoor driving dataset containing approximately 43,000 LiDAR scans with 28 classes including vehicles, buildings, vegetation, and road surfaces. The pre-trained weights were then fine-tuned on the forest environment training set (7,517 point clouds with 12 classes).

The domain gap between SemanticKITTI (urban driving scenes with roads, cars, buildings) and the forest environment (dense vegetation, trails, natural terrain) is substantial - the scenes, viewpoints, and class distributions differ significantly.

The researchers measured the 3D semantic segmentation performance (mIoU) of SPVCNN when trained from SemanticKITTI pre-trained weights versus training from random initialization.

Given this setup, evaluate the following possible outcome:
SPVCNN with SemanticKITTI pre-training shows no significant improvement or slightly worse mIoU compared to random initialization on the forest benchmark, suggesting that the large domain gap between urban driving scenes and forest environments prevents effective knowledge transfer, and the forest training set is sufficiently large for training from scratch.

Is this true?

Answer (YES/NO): NO